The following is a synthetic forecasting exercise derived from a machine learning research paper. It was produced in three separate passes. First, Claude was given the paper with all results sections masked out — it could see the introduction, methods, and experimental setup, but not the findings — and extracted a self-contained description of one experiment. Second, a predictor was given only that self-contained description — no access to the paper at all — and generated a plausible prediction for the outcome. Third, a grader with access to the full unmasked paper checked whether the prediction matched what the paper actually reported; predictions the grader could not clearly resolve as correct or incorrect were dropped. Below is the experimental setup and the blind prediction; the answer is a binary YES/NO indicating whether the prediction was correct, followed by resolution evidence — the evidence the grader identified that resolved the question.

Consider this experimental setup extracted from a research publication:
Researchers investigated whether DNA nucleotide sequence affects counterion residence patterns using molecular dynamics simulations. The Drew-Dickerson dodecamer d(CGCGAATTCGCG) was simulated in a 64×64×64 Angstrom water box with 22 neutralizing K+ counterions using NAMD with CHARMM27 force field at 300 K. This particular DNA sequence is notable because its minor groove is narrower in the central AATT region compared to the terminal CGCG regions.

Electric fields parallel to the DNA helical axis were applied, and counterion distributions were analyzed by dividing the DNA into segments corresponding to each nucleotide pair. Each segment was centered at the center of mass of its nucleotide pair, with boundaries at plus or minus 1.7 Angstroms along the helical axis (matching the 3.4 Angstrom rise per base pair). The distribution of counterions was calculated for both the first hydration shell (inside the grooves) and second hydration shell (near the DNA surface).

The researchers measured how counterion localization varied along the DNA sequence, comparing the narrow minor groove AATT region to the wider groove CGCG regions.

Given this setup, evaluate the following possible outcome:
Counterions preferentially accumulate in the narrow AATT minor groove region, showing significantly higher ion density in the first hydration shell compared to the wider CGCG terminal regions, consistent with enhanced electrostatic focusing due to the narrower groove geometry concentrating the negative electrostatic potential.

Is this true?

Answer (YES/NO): YES